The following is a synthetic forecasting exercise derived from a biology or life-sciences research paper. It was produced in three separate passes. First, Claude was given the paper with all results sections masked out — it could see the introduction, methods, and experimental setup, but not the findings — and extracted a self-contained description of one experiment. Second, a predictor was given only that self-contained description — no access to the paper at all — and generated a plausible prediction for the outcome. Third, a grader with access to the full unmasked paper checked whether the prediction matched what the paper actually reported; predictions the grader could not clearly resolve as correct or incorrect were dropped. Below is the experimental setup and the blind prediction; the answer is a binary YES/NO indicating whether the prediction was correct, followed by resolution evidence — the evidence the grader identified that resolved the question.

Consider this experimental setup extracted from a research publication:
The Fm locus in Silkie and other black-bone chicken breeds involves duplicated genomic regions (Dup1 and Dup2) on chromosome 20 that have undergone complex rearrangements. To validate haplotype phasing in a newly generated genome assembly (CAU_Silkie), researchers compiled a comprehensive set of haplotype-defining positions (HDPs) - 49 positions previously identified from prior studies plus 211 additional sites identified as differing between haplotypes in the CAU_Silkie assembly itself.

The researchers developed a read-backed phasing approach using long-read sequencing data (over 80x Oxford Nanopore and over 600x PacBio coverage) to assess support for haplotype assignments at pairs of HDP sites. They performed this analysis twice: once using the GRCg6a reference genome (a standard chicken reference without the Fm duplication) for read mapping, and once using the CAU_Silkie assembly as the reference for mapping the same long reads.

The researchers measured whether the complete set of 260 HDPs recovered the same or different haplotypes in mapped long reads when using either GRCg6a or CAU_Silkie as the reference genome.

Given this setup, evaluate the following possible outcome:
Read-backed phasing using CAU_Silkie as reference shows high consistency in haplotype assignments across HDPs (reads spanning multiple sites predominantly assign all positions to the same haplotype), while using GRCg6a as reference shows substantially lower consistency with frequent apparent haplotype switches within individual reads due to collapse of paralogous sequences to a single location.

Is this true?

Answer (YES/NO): NO